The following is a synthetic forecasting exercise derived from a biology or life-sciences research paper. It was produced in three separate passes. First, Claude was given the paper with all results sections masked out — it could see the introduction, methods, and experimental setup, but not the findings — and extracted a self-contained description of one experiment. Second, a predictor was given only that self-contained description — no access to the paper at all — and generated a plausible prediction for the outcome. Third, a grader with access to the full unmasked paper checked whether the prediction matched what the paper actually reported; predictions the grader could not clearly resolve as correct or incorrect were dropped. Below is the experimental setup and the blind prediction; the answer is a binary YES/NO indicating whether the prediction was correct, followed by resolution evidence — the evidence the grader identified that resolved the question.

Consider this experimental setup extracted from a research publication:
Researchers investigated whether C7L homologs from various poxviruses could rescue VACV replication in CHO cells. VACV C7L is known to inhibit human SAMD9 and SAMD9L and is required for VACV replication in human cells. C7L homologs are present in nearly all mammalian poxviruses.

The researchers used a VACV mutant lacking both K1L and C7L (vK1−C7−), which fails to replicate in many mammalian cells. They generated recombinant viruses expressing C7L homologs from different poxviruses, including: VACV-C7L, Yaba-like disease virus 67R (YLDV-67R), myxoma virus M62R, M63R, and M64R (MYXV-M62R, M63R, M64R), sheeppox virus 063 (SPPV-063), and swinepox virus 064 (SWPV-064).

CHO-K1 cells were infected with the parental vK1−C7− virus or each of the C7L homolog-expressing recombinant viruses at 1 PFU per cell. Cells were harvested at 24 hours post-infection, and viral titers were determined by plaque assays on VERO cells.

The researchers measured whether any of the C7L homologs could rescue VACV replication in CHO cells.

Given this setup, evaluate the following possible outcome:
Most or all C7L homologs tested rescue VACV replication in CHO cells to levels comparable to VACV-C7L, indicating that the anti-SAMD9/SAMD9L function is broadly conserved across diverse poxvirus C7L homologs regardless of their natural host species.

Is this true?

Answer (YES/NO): NO